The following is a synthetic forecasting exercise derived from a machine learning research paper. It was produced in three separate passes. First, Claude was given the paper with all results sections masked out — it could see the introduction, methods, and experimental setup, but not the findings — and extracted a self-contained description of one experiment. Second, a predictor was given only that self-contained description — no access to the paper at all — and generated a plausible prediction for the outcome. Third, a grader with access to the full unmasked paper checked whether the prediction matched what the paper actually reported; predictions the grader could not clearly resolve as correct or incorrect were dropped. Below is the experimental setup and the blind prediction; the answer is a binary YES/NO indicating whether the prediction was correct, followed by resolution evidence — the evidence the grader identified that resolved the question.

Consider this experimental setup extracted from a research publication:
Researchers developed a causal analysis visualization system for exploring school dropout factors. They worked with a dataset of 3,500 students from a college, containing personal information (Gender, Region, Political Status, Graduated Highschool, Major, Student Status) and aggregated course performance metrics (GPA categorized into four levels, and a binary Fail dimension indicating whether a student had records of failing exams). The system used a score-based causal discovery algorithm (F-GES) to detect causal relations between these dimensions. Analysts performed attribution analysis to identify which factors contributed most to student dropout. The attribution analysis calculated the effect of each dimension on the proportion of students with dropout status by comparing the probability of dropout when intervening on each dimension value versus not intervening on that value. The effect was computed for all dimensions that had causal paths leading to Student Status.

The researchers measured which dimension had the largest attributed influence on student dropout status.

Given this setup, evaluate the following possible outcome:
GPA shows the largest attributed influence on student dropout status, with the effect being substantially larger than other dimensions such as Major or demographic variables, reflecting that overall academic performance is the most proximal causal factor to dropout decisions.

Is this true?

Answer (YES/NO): NO